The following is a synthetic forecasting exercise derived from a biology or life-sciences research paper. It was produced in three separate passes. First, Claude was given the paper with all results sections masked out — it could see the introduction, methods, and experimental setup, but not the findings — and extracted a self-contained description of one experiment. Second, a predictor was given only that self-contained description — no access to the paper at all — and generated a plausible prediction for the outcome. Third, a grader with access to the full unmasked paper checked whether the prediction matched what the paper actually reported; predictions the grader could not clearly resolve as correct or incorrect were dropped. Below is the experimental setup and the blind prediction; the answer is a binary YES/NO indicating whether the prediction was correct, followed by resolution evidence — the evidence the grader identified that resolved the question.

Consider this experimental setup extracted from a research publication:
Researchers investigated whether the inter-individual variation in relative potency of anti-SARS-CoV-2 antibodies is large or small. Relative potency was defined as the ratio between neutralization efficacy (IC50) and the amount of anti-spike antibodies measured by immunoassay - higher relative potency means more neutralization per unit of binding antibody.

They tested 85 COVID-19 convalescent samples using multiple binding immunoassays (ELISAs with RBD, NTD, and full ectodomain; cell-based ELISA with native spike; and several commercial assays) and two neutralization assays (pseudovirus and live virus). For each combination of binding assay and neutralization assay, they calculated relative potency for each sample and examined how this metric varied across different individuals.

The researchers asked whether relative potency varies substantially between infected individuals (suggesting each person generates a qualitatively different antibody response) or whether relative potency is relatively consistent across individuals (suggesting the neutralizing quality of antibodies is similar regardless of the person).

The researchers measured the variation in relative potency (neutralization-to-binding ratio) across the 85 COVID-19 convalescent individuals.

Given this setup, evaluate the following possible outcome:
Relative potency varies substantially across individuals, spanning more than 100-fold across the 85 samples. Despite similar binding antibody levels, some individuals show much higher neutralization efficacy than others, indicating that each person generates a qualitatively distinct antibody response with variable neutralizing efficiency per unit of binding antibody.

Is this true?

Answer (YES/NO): NO